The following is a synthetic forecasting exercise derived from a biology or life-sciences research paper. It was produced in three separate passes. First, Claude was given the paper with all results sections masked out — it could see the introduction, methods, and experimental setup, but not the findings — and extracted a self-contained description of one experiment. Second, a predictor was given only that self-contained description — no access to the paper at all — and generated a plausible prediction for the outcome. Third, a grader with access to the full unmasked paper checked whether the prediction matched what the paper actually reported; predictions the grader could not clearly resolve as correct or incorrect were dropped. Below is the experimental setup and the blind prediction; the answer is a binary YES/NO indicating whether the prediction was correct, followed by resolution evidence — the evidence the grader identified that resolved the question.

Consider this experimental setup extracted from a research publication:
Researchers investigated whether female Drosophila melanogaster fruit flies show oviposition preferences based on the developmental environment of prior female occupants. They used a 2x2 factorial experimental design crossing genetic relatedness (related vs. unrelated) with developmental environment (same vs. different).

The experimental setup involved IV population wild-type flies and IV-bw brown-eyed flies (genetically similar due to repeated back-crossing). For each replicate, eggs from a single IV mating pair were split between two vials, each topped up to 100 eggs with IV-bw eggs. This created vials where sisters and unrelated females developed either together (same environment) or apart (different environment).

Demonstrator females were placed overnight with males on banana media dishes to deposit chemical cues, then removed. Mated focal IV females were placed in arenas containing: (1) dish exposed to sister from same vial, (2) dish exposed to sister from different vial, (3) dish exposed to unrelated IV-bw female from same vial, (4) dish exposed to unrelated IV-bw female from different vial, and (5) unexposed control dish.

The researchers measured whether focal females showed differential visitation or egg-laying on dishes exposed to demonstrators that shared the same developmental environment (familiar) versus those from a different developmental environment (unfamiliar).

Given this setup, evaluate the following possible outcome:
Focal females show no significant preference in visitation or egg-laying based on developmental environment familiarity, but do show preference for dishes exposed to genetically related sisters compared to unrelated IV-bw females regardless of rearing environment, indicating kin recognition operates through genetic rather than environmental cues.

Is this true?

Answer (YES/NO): YES